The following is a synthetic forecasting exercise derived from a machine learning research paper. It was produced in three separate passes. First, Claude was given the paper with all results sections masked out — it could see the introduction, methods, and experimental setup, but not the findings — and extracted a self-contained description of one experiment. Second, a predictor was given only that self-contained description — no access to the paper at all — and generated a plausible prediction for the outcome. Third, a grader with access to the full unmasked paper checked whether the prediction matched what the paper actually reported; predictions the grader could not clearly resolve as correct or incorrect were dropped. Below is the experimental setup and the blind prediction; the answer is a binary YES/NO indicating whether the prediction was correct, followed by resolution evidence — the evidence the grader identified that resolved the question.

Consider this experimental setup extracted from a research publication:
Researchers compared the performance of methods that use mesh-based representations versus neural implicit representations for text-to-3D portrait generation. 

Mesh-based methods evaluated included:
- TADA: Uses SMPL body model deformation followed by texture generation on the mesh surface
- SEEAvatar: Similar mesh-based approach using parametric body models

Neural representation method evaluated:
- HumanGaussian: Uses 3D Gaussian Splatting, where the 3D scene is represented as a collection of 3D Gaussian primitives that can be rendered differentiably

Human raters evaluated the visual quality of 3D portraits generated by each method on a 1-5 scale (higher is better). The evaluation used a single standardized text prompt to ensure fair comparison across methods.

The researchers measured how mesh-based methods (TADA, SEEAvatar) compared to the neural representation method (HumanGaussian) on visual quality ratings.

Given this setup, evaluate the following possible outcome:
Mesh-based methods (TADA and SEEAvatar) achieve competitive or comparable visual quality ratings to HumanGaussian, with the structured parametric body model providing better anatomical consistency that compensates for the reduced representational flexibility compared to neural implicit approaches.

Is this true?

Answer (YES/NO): NO